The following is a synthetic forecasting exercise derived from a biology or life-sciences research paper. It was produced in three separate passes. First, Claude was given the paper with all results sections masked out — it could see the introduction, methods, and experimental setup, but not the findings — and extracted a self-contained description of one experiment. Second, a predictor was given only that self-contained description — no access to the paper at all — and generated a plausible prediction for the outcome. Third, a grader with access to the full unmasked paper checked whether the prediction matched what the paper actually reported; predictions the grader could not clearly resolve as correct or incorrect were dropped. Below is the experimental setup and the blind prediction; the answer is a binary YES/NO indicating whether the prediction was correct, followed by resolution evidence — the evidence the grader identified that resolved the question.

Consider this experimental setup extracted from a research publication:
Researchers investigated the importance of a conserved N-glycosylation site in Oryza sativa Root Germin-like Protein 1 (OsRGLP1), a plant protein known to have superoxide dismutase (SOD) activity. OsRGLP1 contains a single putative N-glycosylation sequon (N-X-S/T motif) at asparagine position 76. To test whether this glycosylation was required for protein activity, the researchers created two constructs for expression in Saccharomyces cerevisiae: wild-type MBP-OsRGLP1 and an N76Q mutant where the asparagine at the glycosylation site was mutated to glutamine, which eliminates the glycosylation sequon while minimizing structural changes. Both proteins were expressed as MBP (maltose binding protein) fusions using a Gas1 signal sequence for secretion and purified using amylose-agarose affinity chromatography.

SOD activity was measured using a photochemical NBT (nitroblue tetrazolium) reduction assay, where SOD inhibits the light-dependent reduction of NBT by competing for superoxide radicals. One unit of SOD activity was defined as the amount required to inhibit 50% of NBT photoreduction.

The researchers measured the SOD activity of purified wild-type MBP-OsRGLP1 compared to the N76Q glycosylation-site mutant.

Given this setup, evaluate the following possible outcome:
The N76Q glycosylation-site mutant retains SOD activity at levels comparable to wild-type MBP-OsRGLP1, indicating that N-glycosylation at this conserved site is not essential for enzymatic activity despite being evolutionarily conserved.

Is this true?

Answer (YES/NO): YES